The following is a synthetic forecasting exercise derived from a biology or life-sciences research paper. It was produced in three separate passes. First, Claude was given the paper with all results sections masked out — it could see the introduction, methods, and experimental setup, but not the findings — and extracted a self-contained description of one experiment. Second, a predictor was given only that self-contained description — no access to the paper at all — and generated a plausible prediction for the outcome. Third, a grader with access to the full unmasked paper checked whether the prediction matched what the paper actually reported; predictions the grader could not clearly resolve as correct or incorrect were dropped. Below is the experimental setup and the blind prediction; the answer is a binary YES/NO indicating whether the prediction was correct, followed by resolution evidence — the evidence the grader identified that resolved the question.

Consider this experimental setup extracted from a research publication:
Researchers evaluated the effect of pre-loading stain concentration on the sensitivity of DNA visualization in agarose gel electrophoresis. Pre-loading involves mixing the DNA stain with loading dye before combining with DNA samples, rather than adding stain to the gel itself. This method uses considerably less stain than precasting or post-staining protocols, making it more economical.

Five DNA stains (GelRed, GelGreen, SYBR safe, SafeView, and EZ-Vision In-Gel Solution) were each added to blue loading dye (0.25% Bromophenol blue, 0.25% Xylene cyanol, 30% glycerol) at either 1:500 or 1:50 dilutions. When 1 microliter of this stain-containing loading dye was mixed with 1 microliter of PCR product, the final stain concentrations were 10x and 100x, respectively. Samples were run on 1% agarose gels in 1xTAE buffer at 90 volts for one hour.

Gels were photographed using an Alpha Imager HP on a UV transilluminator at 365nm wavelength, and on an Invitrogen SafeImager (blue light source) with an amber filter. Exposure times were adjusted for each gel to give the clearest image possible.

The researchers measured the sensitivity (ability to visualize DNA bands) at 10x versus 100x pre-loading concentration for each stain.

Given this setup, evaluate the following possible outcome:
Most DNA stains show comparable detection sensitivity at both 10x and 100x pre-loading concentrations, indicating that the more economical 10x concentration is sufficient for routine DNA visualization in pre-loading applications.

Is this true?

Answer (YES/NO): YES